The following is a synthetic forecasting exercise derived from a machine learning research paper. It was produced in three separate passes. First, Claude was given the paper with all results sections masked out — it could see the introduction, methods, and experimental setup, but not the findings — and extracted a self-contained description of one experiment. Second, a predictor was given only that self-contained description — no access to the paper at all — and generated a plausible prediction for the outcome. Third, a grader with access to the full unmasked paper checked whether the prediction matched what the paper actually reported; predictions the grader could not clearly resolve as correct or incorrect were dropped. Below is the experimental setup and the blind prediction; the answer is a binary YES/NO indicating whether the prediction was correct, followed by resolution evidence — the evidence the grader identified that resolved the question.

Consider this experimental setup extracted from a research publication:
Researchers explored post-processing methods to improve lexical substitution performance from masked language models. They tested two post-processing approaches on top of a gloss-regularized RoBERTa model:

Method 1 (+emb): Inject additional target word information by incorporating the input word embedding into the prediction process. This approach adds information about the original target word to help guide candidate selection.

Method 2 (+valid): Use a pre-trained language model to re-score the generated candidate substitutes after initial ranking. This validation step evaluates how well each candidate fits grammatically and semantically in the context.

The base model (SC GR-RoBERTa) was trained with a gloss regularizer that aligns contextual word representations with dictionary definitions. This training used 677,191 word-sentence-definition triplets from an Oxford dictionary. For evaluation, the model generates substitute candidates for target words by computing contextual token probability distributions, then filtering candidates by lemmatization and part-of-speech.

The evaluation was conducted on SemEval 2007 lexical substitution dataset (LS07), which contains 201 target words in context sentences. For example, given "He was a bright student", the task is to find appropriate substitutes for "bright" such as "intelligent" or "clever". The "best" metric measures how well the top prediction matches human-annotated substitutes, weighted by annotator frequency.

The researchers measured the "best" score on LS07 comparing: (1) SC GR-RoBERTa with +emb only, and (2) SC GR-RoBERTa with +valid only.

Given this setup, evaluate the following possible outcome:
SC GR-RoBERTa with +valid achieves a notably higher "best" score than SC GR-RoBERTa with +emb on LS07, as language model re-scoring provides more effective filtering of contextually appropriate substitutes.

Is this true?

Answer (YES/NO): NO